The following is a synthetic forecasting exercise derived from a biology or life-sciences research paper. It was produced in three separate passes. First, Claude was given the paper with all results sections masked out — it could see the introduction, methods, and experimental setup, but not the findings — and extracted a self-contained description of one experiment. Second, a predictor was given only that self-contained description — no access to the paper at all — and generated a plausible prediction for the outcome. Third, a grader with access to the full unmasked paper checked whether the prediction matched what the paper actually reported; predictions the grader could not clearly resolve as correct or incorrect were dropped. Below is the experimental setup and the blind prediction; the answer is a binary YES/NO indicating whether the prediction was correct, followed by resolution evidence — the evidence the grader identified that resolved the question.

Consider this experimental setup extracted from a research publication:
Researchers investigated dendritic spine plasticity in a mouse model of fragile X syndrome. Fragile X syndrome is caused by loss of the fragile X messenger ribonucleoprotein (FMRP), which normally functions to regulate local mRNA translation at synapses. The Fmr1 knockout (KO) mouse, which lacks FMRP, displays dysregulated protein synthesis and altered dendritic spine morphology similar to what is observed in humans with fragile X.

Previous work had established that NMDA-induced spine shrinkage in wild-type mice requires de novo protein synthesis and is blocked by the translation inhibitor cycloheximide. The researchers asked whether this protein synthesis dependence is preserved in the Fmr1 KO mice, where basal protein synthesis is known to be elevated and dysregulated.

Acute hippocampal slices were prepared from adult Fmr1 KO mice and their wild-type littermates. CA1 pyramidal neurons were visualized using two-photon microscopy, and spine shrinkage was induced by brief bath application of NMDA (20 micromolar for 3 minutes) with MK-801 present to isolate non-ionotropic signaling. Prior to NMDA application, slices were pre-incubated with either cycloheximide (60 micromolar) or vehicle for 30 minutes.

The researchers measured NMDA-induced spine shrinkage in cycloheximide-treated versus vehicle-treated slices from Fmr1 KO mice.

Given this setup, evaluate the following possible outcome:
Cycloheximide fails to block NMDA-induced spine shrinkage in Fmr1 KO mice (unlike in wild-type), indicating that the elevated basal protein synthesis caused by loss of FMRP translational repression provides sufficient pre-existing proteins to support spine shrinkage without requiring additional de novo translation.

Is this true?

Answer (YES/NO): YES